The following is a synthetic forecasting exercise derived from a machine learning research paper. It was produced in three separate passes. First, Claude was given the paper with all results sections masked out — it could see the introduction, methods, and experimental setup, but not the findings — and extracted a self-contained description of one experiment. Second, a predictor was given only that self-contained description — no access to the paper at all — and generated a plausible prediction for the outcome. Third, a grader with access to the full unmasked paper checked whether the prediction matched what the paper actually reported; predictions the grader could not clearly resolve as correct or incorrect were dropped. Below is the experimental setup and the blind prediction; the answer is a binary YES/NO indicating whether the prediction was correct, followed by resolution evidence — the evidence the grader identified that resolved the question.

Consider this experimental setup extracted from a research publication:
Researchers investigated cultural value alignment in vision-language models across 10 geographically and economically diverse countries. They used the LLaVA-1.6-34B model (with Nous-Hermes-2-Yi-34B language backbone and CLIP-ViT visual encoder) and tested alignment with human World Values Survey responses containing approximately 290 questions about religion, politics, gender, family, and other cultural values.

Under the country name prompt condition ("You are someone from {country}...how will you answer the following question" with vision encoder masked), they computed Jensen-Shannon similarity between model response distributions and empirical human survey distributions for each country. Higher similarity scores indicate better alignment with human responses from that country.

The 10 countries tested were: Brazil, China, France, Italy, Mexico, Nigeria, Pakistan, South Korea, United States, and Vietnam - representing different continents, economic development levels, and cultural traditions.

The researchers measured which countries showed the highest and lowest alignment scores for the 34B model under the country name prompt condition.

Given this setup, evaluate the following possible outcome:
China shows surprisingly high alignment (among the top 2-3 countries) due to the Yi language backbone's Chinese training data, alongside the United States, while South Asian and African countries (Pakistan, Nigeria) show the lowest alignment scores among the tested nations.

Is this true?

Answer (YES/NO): NO